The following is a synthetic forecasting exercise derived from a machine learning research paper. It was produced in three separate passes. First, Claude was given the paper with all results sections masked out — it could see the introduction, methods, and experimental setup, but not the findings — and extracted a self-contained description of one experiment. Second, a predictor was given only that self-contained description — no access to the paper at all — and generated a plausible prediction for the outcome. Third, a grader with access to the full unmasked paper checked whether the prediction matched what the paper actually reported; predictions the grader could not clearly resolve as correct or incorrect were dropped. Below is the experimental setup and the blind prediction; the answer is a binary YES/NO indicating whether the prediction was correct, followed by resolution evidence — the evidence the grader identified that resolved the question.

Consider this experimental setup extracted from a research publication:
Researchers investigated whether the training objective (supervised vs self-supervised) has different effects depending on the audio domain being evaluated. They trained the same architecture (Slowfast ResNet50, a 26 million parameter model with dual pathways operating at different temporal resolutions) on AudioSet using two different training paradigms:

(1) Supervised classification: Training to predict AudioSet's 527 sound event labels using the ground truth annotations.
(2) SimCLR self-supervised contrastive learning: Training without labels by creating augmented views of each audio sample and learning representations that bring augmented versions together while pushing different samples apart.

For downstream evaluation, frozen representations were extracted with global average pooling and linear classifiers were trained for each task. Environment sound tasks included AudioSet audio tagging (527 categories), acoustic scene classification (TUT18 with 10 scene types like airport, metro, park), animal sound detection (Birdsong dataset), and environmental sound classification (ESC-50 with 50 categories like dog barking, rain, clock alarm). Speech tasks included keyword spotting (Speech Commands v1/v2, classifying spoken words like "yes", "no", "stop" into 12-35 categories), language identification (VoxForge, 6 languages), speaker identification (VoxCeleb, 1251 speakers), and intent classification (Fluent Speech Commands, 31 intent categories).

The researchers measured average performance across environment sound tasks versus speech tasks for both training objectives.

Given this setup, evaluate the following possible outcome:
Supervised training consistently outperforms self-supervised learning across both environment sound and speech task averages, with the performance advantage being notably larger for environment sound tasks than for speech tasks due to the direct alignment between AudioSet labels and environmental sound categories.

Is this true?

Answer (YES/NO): NO